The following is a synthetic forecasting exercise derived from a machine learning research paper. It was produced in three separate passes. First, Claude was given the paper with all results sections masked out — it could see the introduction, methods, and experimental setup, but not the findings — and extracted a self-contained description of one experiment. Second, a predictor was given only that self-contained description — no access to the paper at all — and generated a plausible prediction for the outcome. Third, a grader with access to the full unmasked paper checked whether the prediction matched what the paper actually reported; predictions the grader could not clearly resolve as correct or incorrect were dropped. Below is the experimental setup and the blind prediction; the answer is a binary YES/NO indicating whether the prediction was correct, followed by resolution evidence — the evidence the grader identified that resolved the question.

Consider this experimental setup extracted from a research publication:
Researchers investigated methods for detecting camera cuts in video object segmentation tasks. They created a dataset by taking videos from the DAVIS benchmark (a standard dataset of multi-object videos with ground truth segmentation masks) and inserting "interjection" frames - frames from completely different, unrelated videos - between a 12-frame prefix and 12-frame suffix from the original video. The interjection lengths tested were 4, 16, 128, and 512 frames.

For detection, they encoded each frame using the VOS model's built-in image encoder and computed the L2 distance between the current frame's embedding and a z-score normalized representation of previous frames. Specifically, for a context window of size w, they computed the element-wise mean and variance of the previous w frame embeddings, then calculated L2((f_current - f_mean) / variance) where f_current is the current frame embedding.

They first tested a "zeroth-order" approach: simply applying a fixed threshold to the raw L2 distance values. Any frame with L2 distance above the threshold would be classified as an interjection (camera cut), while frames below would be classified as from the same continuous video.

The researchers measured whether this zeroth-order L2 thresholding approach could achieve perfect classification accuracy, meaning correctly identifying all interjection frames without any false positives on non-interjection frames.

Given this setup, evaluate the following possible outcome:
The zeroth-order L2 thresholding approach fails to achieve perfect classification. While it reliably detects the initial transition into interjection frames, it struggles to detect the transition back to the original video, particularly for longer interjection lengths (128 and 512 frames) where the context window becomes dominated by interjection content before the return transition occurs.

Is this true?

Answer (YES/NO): NO